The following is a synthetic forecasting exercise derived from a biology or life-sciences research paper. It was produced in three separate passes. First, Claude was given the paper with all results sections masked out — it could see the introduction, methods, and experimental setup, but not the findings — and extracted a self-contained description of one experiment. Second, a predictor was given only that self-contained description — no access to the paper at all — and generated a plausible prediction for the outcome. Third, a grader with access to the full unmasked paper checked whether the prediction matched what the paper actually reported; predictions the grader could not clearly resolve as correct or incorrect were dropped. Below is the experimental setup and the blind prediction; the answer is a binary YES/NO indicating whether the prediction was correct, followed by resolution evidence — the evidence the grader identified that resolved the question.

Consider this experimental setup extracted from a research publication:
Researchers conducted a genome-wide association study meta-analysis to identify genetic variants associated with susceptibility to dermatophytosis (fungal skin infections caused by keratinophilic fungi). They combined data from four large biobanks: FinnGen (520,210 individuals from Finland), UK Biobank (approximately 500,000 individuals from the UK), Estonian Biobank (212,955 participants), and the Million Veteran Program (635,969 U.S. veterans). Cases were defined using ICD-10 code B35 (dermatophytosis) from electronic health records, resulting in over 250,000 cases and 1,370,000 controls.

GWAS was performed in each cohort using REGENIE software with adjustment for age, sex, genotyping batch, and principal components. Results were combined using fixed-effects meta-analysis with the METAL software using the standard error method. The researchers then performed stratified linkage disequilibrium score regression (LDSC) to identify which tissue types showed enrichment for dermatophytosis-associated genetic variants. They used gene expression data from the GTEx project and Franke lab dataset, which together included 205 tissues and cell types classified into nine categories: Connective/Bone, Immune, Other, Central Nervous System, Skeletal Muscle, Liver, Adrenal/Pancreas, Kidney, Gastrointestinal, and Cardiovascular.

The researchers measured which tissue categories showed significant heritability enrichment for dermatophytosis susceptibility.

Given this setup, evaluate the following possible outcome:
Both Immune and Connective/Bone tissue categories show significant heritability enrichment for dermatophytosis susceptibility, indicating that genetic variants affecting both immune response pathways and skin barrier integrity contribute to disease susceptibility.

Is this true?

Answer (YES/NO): YES